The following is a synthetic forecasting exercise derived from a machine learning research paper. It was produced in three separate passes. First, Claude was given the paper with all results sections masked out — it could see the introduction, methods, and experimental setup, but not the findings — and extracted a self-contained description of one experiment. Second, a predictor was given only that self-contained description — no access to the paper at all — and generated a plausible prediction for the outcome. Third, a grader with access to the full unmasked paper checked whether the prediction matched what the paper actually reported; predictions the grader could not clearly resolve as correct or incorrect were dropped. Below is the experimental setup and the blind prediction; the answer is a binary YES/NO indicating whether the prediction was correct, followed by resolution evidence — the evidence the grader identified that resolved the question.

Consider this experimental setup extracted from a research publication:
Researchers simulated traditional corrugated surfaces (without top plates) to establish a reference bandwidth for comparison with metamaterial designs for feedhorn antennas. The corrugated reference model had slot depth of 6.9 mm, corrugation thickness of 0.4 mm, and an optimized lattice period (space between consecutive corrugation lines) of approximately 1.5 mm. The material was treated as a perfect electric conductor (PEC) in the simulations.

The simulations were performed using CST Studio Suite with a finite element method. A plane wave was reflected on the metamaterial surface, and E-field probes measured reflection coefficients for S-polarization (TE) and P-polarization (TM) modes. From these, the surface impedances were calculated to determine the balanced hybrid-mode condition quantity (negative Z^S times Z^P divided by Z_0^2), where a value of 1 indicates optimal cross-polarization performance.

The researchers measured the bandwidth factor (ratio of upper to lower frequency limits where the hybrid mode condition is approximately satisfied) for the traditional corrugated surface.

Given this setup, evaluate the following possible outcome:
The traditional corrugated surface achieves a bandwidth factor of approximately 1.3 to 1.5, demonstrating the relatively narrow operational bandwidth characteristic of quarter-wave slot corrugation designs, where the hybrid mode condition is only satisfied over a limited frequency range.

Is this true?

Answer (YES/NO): YES